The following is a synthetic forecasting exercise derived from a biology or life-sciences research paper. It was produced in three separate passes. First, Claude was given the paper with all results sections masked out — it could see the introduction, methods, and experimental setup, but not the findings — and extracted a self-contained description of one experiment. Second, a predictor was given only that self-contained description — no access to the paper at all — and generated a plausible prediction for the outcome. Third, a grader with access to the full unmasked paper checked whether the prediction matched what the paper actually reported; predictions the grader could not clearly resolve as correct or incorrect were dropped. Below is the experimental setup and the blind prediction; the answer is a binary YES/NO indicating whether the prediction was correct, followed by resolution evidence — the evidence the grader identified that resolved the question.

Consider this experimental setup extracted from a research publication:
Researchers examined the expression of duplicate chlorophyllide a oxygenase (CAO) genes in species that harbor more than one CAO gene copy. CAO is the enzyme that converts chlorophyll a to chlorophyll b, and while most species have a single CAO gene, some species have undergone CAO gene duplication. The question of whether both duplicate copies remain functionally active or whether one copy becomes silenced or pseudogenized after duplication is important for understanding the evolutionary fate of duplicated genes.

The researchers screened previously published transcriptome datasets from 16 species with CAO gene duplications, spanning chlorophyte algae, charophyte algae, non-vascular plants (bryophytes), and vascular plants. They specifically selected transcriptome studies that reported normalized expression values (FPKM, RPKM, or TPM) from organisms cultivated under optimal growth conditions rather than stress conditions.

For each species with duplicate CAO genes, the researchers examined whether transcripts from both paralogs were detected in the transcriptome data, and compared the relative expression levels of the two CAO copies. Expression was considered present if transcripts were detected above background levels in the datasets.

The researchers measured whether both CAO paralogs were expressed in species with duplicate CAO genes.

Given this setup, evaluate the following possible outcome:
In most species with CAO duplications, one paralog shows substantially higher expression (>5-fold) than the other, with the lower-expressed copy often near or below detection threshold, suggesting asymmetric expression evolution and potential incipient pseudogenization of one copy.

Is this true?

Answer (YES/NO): NO